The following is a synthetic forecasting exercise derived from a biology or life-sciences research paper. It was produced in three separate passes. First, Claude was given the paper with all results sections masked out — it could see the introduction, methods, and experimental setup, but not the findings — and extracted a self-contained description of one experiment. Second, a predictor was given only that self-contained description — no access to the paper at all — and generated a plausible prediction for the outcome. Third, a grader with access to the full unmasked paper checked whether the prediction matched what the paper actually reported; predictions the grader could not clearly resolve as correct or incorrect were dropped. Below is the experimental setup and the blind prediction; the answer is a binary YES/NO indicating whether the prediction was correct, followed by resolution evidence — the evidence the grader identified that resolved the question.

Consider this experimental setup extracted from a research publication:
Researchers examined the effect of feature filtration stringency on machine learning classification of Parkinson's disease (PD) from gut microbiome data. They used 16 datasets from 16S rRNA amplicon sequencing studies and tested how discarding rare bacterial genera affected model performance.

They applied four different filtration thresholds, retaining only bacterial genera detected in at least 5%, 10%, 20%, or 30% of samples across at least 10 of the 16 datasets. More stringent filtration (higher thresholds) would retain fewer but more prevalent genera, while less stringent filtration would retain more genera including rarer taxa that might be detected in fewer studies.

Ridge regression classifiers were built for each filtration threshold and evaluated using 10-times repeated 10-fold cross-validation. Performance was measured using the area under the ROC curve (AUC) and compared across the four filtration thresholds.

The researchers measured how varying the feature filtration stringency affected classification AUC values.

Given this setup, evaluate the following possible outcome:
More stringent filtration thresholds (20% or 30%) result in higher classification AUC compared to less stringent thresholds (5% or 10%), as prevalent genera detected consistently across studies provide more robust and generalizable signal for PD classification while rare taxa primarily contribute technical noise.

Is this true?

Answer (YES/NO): NO